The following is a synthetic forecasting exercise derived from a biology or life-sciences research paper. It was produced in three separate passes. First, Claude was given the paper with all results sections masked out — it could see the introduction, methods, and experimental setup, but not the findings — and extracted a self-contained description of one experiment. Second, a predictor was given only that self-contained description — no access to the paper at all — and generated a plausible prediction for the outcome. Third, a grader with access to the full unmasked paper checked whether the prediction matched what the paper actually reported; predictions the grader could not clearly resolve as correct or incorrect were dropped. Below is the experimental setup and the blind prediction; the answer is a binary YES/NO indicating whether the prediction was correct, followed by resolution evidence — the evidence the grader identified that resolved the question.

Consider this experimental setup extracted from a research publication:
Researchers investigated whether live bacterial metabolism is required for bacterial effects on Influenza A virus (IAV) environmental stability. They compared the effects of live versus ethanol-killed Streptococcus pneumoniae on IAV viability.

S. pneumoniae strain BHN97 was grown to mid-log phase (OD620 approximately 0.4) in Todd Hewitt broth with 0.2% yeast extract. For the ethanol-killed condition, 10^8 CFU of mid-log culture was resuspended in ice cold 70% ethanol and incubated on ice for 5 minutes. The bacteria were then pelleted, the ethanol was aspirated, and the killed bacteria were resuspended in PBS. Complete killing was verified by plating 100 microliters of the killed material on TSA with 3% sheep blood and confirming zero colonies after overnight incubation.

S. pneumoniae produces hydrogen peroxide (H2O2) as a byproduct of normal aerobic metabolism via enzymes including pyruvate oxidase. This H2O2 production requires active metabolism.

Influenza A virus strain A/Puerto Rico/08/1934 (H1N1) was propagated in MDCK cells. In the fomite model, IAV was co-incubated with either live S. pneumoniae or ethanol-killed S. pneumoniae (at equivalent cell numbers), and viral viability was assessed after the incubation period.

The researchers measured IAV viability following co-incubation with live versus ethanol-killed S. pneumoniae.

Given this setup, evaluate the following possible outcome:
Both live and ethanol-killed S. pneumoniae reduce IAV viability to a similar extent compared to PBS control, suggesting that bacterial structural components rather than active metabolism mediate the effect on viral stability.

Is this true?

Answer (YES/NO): NO